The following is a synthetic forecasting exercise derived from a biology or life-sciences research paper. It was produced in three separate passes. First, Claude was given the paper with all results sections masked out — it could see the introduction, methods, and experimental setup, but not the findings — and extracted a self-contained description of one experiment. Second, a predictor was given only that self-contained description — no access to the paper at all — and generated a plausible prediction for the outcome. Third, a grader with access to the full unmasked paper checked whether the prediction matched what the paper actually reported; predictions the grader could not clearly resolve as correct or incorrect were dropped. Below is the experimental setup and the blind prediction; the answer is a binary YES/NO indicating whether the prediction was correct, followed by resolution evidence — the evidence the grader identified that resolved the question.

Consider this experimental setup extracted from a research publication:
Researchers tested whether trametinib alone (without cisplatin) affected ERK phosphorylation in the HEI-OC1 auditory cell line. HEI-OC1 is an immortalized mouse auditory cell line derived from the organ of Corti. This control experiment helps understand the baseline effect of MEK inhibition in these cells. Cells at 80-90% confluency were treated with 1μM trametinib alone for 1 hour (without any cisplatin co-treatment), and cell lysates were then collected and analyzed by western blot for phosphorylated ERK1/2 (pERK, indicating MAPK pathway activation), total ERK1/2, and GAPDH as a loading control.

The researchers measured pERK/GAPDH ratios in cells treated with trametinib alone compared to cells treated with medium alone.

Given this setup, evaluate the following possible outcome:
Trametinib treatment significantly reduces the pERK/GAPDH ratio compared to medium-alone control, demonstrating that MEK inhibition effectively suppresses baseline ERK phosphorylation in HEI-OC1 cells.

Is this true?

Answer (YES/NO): YES